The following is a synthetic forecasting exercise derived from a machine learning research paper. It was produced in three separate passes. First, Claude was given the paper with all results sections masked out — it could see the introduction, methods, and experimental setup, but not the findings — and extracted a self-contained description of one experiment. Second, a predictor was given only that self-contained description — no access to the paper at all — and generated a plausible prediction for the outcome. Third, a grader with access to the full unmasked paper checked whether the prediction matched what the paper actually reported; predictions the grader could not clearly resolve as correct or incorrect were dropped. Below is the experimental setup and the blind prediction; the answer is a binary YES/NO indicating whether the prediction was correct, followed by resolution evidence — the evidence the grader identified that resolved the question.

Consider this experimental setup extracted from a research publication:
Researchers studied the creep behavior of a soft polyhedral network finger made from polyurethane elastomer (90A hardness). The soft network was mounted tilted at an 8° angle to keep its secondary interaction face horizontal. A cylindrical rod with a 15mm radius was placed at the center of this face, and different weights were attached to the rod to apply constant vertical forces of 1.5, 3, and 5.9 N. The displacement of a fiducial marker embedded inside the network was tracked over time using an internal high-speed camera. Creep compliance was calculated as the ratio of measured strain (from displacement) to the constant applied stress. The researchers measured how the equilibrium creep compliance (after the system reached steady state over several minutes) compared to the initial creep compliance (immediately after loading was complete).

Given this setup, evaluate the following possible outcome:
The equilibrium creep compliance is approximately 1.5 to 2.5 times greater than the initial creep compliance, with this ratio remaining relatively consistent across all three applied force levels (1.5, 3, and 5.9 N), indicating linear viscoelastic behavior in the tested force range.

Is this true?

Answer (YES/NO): NO